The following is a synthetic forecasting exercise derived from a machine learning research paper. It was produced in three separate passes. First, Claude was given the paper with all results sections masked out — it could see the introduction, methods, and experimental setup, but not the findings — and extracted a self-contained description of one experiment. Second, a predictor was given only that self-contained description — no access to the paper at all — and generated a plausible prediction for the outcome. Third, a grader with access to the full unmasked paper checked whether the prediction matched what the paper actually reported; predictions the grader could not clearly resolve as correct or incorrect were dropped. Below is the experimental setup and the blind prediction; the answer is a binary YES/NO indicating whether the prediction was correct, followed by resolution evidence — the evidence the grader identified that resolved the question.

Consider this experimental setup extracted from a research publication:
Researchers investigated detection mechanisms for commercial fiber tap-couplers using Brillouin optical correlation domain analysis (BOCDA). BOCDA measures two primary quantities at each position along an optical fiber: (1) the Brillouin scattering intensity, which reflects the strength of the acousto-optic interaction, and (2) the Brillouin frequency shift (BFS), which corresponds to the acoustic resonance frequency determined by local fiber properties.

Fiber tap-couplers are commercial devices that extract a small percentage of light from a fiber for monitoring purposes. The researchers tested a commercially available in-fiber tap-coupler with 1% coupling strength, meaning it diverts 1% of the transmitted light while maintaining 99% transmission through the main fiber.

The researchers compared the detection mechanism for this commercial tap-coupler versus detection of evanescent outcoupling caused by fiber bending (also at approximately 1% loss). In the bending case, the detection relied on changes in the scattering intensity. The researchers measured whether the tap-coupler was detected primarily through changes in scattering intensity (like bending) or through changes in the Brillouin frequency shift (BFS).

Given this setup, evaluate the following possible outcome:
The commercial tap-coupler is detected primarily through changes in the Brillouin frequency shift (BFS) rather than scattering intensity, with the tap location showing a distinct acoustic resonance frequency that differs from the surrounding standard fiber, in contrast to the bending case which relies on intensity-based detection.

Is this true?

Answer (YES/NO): YES